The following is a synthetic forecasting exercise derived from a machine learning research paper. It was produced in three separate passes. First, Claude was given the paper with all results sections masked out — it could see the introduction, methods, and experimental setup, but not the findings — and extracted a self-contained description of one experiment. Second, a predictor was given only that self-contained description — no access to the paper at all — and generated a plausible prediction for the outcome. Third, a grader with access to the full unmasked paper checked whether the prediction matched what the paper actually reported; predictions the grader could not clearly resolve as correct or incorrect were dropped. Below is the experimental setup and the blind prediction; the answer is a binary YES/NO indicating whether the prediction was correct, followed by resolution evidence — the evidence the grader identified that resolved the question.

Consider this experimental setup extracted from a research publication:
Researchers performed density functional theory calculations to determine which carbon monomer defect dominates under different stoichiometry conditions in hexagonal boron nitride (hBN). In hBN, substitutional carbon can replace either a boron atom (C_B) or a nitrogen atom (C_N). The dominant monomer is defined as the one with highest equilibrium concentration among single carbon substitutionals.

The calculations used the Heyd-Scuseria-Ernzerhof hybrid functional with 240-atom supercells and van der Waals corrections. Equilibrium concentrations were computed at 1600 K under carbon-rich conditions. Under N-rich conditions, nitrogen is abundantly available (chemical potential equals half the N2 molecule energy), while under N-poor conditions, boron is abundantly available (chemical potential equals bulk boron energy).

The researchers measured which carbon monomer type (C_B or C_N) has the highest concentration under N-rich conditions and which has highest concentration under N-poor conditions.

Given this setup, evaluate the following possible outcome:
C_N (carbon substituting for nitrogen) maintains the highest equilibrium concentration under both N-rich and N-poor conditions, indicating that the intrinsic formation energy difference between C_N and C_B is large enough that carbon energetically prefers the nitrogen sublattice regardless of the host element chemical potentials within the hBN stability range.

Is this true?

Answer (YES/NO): NO